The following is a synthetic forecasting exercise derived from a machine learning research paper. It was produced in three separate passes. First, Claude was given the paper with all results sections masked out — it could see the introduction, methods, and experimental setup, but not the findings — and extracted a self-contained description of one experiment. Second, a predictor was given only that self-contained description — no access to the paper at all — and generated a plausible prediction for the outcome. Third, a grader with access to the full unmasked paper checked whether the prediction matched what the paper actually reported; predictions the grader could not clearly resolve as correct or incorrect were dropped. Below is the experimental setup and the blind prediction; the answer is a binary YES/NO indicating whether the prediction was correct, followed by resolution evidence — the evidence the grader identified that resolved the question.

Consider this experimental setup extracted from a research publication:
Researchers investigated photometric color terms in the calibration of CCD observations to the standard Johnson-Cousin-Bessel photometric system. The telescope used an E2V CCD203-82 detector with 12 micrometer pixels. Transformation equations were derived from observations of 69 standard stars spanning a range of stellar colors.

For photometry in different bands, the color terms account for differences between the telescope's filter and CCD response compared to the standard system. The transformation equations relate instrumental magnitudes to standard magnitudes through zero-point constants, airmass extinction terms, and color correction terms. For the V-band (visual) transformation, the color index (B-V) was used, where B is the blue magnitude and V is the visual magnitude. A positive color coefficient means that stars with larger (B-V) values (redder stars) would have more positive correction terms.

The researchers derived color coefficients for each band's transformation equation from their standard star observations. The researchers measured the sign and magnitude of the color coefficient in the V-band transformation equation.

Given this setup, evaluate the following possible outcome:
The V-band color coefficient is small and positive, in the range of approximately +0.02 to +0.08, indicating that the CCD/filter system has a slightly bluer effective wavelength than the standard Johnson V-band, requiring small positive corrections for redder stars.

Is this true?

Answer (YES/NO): NO